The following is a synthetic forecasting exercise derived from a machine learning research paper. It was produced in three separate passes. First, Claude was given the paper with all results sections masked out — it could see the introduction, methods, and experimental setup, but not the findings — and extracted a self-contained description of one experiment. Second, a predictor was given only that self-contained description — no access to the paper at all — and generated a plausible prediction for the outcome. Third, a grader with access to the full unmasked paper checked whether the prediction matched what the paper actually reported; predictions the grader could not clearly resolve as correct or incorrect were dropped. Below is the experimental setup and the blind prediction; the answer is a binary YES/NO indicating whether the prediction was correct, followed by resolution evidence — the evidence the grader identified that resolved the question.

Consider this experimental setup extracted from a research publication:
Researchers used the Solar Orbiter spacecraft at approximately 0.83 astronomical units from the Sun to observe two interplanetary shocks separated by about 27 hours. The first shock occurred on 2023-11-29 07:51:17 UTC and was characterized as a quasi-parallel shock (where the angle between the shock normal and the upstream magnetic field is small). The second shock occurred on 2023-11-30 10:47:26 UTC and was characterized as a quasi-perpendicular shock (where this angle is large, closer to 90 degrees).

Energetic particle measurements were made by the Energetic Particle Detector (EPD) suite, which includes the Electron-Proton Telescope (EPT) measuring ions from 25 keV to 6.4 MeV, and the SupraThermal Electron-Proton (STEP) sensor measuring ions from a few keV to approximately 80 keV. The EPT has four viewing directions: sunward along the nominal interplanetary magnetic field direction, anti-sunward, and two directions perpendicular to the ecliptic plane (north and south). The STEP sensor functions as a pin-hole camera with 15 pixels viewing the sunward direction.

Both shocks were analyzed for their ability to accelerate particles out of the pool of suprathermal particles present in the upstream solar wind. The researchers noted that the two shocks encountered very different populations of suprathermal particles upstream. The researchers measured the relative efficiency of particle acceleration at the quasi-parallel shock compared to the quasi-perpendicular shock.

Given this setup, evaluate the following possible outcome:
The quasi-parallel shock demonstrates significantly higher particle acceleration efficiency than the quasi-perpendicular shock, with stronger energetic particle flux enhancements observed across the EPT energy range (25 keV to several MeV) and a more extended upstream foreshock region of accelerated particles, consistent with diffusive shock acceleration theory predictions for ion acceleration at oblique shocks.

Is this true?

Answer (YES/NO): NO